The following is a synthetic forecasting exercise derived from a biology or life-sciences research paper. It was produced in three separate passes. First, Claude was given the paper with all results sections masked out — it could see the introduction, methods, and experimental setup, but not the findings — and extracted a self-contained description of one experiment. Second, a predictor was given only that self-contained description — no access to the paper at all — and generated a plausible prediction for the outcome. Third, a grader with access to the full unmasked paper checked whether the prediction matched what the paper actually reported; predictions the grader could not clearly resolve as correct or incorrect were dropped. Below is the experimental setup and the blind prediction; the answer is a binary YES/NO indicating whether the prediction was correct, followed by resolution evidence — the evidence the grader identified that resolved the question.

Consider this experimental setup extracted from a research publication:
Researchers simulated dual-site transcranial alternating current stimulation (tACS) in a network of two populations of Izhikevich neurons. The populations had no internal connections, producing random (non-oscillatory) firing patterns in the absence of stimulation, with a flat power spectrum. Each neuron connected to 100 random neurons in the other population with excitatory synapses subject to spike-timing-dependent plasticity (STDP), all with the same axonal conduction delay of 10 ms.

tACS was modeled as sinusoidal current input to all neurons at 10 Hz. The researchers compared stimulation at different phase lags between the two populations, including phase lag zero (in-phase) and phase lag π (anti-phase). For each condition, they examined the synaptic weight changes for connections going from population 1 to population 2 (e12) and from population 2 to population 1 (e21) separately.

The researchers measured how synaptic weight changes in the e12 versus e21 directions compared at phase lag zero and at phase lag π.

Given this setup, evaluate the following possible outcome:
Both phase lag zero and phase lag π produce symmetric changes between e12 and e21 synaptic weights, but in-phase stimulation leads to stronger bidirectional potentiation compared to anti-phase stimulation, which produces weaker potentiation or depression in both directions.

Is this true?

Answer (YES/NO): YES